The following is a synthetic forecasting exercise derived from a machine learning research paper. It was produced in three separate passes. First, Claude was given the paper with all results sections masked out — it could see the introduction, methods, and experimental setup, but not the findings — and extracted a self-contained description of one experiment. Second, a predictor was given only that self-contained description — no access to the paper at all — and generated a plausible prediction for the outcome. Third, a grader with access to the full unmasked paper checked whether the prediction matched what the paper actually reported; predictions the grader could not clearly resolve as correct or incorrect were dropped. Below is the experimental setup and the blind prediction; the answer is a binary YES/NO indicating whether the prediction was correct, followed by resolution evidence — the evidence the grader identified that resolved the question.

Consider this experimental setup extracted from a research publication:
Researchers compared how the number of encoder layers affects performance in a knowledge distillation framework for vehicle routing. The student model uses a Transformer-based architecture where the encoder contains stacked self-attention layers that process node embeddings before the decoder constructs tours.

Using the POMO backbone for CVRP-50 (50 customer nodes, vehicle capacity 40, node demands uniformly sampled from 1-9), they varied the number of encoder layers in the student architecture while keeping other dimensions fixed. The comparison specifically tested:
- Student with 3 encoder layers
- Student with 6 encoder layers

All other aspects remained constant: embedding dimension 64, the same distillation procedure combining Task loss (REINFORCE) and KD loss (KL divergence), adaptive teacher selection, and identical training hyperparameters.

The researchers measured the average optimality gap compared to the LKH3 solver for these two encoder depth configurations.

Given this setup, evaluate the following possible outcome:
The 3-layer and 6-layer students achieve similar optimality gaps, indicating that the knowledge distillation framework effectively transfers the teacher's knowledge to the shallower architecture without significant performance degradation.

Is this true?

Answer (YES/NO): NO